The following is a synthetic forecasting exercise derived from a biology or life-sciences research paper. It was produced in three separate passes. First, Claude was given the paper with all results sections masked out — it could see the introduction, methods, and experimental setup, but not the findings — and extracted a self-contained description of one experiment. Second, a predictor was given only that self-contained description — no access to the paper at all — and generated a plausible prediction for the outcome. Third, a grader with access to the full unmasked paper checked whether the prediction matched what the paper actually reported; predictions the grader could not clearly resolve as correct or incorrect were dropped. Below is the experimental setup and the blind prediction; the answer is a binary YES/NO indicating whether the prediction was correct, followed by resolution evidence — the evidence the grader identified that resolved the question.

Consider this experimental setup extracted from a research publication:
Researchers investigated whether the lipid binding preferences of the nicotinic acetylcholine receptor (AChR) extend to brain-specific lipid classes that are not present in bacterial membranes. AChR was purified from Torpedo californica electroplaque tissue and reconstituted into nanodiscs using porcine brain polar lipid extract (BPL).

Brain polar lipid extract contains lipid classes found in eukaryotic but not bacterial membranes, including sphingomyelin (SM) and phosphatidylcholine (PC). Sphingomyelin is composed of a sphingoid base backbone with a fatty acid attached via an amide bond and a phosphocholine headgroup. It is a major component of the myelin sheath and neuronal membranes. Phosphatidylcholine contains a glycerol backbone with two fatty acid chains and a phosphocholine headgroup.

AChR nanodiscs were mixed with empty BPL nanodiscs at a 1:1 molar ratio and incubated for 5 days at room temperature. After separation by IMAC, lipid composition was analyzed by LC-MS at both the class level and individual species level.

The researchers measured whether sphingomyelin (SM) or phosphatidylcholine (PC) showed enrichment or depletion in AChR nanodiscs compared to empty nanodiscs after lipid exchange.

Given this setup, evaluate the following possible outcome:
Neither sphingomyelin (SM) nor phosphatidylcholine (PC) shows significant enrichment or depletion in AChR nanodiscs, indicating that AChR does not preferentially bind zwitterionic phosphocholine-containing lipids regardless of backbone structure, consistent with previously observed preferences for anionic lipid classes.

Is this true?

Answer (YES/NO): NO